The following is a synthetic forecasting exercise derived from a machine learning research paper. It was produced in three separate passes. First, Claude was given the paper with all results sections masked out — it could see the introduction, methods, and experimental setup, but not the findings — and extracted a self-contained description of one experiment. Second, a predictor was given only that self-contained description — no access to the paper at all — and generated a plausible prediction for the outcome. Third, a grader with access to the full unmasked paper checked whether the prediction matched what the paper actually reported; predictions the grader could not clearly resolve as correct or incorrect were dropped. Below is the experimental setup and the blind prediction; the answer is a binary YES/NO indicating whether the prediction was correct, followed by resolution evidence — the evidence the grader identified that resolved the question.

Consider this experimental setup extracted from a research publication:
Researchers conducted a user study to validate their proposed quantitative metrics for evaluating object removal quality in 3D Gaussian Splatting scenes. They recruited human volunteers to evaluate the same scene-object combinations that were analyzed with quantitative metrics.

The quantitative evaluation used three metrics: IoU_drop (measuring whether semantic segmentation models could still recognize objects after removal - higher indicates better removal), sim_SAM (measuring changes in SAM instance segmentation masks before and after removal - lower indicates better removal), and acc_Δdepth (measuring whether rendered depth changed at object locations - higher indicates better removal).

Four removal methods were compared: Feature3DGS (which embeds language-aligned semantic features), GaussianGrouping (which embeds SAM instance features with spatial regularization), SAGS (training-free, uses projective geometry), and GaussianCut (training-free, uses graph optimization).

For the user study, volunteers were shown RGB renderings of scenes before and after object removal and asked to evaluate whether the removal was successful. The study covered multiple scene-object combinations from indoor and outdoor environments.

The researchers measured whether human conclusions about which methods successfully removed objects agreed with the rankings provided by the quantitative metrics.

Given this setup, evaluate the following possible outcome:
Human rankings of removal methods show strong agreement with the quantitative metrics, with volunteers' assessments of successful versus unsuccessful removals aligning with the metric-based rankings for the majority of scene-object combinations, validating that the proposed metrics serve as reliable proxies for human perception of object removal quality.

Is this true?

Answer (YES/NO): YES